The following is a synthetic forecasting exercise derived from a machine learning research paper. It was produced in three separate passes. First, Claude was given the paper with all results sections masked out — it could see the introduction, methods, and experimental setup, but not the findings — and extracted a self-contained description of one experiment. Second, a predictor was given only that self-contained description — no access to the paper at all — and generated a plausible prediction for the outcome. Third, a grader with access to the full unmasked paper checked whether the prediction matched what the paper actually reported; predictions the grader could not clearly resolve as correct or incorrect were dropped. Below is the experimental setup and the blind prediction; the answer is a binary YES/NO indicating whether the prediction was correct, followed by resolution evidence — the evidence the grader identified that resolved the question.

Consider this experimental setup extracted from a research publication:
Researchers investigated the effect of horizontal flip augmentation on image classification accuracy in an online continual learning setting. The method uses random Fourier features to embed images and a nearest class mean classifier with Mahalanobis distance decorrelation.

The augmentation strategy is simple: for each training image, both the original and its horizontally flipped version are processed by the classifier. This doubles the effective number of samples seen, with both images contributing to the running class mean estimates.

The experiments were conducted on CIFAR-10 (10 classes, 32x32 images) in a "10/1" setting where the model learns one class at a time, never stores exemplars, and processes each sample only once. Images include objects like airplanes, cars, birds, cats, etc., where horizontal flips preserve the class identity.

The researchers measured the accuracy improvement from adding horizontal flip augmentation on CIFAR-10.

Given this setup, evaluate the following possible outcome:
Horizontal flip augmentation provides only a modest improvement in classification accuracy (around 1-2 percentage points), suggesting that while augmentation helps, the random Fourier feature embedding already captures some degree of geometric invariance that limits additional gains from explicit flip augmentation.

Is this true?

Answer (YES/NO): NO